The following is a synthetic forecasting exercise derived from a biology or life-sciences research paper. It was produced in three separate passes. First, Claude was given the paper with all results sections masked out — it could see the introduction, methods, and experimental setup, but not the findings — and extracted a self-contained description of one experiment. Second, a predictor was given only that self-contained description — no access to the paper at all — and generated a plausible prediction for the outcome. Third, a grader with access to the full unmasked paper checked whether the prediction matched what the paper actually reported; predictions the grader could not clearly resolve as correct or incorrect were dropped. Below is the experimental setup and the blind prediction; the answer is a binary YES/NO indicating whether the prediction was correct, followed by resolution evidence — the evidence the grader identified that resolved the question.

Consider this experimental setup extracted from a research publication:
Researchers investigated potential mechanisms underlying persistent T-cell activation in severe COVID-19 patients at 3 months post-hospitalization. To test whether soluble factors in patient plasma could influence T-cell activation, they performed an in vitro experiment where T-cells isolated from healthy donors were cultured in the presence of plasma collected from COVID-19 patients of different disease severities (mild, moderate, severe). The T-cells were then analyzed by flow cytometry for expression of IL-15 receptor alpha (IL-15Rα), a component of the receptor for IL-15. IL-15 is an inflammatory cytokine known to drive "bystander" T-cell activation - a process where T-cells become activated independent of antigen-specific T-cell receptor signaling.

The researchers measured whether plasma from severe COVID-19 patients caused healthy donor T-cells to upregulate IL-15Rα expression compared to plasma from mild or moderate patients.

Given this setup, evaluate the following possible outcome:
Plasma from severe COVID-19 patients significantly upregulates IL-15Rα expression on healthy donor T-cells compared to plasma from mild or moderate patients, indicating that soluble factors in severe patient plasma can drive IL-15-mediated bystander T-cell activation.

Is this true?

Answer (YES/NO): NO